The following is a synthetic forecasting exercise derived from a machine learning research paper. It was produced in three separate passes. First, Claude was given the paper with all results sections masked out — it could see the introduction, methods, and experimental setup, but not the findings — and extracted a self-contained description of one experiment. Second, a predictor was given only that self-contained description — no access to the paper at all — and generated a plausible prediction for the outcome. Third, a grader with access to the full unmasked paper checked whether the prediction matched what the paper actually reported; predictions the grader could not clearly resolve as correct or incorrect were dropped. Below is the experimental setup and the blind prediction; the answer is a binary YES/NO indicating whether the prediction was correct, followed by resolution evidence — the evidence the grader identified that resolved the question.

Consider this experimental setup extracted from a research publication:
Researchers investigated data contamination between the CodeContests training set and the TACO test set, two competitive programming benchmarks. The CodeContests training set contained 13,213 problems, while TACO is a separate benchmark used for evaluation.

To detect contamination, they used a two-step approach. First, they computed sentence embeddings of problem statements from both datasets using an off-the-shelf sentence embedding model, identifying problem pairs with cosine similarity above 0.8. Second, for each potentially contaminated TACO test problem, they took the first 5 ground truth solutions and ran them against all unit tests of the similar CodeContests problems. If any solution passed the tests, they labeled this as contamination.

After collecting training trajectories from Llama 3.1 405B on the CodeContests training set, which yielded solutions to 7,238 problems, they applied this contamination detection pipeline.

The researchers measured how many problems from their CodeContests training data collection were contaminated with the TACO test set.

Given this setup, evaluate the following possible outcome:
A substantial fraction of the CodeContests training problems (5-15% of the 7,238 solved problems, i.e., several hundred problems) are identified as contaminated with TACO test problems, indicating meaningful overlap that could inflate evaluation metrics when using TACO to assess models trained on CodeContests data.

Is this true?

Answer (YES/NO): NO